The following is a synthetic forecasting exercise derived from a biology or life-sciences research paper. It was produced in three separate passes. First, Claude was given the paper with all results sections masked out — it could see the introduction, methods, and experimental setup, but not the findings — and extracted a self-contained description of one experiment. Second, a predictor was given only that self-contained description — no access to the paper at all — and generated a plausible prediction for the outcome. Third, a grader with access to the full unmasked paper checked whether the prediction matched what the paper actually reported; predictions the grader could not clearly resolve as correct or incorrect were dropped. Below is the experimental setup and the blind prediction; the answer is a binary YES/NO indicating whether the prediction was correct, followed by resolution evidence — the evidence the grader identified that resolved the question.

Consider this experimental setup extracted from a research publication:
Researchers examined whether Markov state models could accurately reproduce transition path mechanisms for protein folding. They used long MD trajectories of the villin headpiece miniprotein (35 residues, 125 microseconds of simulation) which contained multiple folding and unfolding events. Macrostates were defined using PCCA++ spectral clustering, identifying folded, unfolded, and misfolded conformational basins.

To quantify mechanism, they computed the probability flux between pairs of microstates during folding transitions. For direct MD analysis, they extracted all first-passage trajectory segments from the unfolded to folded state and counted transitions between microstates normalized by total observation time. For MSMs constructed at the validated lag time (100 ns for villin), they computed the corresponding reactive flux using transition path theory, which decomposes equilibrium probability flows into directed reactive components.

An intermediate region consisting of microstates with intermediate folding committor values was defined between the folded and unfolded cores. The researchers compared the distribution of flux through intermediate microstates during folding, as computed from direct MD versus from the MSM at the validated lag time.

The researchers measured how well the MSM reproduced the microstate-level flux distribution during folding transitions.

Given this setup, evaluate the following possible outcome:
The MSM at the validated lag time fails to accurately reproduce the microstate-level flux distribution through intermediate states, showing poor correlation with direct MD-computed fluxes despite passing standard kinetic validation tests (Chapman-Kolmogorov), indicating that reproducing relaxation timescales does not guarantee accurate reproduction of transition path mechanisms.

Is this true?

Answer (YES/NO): YES